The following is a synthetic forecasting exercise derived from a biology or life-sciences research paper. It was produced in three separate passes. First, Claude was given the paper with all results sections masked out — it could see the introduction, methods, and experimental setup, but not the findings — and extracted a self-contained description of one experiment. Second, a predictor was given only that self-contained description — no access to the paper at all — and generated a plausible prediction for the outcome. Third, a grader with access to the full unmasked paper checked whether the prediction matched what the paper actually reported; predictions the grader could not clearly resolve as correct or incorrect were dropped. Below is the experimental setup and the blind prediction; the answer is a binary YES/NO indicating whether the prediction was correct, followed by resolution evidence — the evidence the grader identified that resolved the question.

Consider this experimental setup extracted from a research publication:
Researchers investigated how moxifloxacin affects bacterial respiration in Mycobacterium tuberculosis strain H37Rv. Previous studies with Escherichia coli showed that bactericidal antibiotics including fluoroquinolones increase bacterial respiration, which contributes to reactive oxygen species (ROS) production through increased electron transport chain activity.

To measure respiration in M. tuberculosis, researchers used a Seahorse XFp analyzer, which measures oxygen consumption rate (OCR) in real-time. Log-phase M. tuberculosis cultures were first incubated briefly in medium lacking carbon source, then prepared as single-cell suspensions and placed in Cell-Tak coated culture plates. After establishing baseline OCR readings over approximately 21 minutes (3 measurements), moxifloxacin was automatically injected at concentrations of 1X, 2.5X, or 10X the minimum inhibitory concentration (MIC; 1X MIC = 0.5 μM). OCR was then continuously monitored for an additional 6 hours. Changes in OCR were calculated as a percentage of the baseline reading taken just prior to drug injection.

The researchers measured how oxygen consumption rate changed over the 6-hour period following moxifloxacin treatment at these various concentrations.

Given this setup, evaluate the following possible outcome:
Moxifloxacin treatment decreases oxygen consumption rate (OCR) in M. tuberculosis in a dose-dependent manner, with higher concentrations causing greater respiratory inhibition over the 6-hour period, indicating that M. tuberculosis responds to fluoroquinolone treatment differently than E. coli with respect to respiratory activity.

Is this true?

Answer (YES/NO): NO